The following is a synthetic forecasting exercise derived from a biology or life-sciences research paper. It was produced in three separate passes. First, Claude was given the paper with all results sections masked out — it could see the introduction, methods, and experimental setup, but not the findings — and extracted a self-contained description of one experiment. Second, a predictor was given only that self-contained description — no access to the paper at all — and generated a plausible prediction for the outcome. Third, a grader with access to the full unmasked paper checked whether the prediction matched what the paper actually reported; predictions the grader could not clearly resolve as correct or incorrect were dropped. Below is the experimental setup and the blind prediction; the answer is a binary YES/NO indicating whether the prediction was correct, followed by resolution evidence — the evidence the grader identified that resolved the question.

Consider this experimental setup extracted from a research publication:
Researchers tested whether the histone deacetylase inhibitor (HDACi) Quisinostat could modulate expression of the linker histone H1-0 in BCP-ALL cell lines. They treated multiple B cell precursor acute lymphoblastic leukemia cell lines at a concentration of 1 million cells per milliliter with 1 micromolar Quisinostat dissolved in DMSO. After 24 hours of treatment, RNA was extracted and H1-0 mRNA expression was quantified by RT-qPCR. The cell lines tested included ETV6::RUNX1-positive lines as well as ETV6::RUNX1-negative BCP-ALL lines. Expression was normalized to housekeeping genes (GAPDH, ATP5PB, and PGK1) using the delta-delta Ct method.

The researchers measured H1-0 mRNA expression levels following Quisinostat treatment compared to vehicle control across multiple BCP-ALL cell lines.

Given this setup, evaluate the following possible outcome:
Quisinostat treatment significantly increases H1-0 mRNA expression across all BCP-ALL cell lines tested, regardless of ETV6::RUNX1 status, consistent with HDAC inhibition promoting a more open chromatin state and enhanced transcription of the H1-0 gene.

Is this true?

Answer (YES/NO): YES